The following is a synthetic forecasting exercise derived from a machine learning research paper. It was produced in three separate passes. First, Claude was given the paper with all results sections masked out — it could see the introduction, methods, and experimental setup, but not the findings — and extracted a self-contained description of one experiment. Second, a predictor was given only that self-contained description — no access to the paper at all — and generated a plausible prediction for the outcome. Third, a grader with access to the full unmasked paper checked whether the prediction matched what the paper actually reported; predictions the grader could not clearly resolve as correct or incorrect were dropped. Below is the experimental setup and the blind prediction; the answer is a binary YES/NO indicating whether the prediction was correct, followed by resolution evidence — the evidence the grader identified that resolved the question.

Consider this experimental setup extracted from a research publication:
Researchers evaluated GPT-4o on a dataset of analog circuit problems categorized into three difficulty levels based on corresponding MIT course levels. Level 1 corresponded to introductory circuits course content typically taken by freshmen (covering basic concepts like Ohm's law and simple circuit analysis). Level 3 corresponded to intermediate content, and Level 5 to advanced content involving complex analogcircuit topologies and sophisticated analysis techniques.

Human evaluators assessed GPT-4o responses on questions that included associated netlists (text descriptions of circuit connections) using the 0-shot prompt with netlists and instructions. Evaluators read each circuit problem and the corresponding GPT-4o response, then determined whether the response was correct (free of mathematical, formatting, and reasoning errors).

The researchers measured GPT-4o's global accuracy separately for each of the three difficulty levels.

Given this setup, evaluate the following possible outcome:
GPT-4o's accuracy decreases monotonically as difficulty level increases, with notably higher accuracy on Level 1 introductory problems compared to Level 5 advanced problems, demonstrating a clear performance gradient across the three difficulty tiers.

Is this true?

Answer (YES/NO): YES